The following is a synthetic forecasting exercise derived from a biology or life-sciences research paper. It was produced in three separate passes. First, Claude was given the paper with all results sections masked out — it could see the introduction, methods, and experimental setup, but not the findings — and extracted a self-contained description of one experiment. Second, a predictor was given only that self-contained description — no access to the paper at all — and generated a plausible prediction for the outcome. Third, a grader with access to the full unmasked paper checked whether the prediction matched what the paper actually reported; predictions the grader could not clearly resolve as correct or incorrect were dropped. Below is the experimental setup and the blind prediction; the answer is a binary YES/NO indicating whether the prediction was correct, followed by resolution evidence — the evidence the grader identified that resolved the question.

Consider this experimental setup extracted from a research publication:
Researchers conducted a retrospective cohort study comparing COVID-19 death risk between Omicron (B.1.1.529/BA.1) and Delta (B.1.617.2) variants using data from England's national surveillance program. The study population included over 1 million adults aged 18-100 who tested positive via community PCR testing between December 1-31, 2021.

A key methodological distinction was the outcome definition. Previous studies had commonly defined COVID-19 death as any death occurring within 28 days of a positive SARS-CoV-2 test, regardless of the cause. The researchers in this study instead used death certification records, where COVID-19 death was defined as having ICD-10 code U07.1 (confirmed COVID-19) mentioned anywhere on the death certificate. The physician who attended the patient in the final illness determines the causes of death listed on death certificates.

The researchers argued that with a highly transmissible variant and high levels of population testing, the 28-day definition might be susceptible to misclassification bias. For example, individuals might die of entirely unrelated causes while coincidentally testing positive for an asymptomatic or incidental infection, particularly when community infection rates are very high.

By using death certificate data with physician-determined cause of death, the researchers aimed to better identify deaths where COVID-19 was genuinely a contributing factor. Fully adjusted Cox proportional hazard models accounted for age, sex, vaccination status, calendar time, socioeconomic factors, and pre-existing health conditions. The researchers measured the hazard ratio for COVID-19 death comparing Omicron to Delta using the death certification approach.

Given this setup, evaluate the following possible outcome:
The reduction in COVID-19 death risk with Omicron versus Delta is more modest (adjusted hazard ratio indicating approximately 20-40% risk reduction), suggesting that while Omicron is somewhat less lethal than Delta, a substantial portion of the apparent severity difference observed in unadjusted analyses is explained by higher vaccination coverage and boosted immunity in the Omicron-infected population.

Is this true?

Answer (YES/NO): NO